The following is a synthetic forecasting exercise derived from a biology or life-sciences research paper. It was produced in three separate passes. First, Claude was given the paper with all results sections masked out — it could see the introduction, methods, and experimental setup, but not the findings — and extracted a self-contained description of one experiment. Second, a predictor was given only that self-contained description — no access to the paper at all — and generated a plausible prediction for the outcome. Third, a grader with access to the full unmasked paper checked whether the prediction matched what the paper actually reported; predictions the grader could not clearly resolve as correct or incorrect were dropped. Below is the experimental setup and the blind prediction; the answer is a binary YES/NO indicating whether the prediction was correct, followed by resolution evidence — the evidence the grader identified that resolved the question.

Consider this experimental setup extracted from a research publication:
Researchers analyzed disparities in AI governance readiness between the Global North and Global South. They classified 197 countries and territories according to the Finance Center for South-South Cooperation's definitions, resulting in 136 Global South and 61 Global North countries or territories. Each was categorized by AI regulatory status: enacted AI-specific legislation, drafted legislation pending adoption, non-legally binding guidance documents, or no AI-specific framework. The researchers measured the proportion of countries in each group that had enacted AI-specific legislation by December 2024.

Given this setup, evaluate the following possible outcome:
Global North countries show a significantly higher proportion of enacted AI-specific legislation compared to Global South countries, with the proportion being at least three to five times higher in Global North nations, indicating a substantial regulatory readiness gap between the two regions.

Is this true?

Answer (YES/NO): YES